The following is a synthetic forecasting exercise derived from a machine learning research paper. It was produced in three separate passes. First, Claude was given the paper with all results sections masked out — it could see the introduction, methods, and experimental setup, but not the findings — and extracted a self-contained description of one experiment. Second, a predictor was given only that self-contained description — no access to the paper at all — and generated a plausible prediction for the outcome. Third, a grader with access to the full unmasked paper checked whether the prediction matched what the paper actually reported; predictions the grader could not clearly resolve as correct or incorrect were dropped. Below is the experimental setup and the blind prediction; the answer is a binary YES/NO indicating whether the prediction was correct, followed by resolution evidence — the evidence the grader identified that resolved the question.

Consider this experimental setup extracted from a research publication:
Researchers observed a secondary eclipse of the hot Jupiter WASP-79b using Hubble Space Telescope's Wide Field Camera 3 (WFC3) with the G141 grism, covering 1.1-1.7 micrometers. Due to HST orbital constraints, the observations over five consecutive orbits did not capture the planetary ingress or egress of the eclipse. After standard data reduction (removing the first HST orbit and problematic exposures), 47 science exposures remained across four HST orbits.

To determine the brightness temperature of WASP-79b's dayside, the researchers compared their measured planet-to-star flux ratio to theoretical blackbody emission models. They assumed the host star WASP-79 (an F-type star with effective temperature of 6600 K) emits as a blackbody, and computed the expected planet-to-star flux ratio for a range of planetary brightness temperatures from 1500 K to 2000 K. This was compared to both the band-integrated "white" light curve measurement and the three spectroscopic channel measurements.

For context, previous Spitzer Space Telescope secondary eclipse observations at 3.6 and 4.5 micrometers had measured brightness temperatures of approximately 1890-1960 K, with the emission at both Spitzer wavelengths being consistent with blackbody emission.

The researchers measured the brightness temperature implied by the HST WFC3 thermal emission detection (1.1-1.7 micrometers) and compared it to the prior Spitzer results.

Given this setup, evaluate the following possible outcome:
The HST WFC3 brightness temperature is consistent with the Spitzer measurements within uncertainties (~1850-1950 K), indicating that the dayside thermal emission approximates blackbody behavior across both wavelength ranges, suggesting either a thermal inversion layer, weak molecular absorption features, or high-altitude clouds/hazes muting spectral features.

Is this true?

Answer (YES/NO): YES